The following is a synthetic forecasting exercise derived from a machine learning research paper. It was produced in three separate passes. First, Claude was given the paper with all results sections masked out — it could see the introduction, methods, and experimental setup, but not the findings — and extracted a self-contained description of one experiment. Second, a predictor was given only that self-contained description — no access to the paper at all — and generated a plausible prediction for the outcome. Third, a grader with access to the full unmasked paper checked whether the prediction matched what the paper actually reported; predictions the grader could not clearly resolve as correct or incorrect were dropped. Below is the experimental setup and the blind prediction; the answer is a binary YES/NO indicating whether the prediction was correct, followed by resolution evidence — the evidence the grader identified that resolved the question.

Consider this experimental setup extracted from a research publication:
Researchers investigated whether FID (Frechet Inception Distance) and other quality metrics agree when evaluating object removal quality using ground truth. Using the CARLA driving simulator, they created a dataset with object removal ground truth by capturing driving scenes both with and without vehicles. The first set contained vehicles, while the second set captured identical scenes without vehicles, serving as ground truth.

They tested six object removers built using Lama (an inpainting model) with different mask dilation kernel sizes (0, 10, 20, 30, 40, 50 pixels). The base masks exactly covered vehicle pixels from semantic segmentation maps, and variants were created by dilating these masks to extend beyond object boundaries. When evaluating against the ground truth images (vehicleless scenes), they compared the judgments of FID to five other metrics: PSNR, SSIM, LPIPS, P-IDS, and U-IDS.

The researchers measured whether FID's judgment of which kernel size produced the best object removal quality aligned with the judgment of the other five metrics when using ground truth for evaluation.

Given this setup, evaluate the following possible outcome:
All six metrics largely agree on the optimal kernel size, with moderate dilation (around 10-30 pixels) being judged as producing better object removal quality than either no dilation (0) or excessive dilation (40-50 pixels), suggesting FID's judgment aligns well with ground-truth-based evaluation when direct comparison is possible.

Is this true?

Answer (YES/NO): NO